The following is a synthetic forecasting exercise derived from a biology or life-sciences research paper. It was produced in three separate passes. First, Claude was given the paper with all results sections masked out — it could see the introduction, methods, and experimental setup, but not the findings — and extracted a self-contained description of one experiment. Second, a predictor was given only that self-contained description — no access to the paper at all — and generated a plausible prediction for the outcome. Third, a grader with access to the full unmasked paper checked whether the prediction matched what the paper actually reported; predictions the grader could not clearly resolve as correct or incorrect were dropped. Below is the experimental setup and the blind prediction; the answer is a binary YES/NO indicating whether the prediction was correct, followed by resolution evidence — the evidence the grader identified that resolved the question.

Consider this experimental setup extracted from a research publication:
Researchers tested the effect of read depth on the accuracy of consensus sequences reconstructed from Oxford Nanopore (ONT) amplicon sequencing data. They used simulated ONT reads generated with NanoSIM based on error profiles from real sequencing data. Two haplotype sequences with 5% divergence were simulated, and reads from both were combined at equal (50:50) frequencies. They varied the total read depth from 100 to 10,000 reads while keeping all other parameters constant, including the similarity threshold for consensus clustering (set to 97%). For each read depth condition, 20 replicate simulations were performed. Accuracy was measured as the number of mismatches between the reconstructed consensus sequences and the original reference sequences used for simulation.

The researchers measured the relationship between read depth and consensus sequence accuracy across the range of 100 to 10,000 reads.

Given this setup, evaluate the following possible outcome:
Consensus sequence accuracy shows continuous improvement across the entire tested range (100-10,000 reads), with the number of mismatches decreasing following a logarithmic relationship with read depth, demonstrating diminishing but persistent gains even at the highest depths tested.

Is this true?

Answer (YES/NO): NO